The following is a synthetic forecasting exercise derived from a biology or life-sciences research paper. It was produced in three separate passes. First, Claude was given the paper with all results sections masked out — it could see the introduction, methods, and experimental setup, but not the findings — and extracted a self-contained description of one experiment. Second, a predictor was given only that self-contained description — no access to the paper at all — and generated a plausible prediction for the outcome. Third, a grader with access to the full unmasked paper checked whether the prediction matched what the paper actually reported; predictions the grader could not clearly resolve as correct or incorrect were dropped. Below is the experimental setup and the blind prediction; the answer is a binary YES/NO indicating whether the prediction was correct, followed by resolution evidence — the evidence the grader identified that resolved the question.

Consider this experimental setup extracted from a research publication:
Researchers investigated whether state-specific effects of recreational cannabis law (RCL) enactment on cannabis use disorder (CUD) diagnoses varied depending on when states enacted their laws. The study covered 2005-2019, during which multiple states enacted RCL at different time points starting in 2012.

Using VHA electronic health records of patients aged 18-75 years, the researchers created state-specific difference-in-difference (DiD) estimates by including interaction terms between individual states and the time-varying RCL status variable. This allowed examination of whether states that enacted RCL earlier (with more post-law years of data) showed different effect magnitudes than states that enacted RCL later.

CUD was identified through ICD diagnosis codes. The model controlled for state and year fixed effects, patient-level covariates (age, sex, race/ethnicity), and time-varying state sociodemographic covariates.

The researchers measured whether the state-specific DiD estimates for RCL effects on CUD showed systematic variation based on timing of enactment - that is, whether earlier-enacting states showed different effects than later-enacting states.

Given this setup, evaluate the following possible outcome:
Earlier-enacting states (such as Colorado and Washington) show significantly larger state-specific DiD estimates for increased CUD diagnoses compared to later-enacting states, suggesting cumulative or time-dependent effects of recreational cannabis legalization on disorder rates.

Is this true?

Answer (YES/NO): NO